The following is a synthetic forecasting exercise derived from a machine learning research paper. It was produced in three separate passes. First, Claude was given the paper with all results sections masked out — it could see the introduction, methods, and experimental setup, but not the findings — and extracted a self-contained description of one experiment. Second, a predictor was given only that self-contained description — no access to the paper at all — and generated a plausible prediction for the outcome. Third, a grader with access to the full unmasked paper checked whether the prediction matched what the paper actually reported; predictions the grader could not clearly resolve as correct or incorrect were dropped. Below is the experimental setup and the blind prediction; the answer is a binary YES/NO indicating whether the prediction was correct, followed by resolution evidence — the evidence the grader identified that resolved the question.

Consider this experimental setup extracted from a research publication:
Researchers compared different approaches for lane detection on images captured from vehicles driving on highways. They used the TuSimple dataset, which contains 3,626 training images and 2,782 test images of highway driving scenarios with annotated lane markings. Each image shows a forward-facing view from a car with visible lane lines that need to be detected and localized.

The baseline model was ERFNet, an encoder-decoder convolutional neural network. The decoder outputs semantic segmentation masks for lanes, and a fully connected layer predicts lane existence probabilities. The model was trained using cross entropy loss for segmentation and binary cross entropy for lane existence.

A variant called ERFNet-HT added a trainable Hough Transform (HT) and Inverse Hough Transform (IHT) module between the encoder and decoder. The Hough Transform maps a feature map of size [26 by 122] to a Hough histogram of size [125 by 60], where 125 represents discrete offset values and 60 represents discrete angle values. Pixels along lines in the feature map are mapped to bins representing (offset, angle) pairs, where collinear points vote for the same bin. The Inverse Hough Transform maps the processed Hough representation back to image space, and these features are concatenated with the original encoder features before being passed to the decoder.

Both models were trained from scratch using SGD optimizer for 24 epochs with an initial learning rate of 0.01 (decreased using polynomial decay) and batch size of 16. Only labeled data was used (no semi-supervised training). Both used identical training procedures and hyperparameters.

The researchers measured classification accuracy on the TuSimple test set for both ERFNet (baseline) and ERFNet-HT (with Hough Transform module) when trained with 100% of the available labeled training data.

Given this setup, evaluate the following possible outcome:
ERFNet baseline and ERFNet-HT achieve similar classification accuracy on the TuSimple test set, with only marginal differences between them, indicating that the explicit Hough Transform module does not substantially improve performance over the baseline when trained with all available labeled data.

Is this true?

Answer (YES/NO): YES